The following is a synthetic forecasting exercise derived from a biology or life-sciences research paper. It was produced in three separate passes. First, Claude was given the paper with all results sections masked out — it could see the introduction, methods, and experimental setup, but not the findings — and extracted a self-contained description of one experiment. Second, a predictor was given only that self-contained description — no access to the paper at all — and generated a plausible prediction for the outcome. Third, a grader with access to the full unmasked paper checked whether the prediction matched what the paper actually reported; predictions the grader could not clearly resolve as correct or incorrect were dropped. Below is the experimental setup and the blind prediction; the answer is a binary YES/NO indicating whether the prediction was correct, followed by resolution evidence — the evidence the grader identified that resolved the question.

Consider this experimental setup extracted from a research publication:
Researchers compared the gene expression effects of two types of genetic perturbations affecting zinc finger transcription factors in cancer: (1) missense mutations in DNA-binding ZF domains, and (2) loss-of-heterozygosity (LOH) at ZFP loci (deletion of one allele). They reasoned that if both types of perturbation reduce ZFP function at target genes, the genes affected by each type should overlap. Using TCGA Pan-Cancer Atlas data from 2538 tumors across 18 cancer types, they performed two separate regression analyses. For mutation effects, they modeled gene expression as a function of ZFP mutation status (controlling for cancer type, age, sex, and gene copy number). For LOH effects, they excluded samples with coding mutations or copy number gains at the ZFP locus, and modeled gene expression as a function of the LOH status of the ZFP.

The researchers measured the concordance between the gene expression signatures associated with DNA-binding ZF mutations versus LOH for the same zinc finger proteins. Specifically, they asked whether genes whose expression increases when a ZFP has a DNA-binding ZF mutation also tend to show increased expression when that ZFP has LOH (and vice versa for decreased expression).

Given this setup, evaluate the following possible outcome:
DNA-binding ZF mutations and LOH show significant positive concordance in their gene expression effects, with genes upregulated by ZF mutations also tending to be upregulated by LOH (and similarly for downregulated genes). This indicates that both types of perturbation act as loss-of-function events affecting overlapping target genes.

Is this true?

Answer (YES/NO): YES